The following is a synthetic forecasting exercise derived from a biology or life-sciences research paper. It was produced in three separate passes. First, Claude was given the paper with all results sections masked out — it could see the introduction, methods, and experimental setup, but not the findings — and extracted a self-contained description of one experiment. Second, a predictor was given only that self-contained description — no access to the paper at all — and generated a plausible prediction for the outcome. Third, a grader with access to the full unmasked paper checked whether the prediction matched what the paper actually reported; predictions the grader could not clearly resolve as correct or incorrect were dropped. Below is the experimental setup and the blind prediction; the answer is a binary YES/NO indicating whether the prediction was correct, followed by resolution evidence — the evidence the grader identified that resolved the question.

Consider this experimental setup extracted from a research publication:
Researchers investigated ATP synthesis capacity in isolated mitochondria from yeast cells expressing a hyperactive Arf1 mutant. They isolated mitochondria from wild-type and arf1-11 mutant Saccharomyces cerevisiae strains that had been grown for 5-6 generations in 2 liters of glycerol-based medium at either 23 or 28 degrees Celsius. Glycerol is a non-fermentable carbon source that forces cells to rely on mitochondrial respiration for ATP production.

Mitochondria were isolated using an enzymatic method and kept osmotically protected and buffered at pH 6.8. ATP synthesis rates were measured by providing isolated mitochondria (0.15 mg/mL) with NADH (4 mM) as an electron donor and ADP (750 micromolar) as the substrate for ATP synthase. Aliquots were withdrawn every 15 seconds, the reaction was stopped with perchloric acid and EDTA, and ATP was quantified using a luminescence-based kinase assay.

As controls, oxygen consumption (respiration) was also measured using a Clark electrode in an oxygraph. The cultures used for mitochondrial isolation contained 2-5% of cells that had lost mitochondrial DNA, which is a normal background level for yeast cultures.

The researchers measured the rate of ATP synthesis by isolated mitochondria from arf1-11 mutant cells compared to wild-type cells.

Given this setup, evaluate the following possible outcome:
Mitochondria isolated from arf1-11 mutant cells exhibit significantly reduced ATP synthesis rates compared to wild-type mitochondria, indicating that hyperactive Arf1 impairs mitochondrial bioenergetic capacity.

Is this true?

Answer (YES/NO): YES